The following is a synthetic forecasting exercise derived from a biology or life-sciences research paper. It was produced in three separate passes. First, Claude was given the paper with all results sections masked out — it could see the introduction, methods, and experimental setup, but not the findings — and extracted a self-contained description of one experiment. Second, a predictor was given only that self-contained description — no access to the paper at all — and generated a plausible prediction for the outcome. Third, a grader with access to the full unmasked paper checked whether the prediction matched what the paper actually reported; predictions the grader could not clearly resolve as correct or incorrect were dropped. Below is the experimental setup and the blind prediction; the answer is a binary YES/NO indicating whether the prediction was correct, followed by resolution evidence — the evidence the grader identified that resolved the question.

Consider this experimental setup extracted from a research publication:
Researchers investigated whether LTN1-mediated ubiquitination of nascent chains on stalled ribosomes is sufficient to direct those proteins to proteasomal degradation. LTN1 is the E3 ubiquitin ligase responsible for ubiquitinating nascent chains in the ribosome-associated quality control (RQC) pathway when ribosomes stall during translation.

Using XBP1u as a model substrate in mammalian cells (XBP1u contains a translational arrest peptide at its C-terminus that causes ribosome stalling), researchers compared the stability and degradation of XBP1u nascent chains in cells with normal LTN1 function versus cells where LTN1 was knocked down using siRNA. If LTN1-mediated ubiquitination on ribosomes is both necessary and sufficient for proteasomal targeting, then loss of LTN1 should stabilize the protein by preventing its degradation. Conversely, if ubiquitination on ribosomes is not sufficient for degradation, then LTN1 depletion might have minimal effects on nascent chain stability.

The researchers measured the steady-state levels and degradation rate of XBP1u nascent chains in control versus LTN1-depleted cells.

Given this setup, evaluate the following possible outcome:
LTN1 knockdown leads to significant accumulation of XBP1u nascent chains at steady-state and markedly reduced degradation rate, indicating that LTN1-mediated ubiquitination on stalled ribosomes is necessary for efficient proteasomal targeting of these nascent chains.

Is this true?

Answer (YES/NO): NO